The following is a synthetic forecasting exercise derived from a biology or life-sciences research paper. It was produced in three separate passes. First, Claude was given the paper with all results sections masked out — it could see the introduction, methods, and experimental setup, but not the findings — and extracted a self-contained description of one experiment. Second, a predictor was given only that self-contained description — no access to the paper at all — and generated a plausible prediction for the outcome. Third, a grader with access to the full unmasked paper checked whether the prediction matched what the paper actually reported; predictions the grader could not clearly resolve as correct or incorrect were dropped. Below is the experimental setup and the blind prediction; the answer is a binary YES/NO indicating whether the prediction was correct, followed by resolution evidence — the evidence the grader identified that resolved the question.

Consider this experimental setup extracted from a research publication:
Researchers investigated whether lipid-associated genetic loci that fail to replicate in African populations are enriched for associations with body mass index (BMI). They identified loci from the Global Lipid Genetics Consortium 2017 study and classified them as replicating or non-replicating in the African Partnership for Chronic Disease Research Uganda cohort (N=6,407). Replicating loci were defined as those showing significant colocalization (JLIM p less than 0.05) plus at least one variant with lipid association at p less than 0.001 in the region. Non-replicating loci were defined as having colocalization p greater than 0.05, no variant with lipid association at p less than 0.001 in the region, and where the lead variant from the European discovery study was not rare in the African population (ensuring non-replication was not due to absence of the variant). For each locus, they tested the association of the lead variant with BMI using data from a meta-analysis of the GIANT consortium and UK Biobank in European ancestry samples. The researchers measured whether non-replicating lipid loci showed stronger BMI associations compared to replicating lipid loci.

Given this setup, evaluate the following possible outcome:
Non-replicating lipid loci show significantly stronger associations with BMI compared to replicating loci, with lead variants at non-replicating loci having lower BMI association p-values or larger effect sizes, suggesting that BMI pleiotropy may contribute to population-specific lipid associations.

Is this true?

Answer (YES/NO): YES